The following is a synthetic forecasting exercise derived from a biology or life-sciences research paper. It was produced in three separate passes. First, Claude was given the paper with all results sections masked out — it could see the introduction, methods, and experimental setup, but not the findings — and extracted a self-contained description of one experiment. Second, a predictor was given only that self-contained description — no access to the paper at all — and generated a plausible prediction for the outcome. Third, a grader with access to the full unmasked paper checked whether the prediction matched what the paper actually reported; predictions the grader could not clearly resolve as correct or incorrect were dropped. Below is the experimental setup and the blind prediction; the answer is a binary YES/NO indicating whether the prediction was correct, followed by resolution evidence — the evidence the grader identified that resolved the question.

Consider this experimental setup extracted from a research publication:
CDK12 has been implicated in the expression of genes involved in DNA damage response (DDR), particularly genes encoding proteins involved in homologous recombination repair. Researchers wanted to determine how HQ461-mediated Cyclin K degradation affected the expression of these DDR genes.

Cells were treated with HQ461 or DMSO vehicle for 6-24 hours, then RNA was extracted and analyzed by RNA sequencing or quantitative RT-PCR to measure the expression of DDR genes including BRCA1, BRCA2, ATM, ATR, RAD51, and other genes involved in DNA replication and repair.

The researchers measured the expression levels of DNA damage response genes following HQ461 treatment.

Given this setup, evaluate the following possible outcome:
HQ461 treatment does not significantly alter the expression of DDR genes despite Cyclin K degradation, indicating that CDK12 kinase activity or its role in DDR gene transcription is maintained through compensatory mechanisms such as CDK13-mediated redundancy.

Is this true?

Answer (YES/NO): NO